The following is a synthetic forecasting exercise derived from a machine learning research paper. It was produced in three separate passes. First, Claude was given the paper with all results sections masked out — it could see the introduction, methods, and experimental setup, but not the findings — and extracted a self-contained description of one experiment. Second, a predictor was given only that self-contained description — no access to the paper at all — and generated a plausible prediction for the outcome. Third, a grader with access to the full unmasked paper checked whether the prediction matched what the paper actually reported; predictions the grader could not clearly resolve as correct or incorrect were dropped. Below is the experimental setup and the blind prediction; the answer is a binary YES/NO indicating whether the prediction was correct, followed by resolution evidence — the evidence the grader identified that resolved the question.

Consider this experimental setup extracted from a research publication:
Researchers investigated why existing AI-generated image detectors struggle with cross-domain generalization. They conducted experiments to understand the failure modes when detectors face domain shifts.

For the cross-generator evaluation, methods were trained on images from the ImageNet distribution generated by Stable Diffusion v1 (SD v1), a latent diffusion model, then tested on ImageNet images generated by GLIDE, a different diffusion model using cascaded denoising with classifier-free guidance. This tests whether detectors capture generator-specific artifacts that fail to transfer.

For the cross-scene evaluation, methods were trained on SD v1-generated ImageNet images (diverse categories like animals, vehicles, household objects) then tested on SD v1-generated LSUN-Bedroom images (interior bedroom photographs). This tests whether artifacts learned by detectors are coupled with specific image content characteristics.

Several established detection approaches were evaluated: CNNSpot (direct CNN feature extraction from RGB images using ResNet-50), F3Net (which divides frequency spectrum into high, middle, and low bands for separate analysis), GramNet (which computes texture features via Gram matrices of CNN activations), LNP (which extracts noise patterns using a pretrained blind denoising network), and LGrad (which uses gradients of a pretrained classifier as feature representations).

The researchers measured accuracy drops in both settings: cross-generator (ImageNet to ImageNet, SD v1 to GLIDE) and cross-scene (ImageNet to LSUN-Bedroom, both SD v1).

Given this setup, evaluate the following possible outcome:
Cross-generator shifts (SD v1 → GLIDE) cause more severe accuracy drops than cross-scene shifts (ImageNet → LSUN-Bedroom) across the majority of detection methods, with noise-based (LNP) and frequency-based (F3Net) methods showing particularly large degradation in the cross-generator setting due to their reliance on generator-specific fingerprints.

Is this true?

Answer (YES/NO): NO